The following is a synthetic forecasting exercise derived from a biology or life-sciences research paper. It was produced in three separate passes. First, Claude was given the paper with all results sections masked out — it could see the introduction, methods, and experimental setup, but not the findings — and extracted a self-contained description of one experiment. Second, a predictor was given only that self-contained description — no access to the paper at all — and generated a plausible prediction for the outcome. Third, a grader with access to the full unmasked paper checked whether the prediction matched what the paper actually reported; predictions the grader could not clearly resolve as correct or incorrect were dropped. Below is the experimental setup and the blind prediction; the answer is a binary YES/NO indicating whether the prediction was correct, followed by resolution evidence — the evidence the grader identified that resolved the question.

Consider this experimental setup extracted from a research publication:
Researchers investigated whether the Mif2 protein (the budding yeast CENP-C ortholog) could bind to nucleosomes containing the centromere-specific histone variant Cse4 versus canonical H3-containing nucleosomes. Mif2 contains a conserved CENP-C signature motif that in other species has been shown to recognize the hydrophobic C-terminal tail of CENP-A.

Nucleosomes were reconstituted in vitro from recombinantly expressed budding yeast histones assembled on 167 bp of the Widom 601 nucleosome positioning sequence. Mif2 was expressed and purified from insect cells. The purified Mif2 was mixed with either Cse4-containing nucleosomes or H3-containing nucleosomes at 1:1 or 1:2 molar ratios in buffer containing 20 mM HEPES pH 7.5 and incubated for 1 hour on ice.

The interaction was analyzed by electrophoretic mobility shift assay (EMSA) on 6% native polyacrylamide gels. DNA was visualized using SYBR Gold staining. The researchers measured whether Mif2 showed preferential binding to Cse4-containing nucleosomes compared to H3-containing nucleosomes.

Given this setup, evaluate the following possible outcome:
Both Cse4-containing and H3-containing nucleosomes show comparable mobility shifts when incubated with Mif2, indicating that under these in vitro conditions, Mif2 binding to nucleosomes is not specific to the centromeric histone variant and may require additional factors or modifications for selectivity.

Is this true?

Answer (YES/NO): NO